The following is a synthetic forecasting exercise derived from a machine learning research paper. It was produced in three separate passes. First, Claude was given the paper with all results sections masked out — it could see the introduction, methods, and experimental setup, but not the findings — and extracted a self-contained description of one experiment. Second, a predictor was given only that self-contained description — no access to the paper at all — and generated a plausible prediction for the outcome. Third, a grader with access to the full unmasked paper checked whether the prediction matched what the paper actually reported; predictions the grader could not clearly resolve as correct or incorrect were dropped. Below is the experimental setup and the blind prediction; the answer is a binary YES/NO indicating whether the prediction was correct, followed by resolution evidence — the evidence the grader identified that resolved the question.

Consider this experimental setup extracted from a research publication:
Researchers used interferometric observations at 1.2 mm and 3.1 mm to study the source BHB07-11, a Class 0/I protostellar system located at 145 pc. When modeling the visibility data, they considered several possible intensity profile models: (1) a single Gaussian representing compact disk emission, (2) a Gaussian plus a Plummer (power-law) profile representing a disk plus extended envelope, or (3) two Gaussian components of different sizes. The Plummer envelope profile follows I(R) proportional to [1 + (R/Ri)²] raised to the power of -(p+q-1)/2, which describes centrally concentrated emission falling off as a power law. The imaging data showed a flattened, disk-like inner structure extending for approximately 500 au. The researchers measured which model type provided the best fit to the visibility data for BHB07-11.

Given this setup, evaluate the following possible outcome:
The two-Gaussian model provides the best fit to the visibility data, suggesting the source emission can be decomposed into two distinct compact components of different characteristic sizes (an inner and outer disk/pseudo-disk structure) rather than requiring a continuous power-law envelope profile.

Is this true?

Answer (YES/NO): YES